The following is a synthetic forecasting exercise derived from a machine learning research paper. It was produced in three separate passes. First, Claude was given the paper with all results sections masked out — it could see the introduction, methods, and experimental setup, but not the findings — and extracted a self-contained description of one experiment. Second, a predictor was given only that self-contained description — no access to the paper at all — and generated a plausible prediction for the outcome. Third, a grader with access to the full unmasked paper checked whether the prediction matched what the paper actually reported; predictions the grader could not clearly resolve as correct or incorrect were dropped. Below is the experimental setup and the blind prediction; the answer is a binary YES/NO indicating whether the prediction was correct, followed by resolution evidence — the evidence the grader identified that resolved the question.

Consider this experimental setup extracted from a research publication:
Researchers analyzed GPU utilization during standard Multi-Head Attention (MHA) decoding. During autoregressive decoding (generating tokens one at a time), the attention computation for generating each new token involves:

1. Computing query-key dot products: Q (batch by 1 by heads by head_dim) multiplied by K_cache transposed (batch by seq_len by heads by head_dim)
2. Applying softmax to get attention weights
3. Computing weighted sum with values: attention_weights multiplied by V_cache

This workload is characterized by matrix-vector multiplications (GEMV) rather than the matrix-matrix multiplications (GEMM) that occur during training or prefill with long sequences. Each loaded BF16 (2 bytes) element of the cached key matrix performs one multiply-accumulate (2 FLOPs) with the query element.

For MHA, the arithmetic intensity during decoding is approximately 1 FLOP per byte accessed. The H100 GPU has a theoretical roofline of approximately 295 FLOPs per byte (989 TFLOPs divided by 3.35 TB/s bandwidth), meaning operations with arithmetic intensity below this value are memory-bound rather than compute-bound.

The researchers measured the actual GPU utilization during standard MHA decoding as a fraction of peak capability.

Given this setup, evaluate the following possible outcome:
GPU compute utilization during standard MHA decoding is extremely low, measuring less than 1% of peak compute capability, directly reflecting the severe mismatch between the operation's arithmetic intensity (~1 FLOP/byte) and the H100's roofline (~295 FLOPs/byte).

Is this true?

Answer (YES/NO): NO